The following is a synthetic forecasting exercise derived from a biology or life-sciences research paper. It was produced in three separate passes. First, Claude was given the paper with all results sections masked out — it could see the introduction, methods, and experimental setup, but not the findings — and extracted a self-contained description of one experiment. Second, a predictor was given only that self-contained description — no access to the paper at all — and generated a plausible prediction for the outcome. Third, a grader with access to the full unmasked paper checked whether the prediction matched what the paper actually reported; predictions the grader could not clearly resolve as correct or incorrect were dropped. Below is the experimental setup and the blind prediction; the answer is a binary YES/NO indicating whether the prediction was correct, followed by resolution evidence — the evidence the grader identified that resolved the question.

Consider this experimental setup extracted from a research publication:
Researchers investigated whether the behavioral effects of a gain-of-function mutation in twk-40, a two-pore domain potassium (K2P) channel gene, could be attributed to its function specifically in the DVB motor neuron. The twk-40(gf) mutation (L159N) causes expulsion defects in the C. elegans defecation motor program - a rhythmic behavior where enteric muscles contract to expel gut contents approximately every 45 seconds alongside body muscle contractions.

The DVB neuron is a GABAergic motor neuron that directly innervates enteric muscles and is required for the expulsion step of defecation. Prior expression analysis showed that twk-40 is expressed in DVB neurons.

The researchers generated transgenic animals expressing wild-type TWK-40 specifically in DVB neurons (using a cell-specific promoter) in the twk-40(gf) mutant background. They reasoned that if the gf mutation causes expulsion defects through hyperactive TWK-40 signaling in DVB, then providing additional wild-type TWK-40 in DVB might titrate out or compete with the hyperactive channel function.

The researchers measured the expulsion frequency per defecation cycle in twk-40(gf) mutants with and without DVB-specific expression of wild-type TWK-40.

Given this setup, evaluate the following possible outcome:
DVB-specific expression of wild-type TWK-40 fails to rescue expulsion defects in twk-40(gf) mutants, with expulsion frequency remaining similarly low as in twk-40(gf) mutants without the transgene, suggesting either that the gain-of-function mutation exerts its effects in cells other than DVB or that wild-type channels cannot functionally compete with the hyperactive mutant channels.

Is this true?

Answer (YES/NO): NO